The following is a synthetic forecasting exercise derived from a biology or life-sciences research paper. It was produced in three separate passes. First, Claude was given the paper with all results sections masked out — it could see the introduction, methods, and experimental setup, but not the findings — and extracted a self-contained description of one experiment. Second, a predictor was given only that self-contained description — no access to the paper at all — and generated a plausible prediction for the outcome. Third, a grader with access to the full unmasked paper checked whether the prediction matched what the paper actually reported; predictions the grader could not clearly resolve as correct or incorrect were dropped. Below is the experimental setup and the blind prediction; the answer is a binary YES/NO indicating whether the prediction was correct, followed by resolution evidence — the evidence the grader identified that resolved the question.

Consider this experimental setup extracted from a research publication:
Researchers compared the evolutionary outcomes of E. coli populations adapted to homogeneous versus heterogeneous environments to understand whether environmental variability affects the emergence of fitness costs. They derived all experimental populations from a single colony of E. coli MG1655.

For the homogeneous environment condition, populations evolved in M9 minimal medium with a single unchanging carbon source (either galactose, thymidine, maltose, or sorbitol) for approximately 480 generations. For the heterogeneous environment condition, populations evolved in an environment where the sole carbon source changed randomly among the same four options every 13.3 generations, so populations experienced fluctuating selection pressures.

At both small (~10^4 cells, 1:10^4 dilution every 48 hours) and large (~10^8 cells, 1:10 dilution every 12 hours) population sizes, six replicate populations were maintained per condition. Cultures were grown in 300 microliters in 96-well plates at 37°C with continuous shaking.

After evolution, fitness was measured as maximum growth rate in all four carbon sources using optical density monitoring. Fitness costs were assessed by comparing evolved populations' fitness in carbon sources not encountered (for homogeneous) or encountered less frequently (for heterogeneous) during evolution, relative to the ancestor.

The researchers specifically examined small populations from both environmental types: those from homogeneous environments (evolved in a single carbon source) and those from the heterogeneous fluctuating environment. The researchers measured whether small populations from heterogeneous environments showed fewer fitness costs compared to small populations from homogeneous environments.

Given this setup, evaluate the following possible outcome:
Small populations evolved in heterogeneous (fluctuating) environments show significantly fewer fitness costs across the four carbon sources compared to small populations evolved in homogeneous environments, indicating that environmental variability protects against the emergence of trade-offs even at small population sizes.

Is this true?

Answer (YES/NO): NO